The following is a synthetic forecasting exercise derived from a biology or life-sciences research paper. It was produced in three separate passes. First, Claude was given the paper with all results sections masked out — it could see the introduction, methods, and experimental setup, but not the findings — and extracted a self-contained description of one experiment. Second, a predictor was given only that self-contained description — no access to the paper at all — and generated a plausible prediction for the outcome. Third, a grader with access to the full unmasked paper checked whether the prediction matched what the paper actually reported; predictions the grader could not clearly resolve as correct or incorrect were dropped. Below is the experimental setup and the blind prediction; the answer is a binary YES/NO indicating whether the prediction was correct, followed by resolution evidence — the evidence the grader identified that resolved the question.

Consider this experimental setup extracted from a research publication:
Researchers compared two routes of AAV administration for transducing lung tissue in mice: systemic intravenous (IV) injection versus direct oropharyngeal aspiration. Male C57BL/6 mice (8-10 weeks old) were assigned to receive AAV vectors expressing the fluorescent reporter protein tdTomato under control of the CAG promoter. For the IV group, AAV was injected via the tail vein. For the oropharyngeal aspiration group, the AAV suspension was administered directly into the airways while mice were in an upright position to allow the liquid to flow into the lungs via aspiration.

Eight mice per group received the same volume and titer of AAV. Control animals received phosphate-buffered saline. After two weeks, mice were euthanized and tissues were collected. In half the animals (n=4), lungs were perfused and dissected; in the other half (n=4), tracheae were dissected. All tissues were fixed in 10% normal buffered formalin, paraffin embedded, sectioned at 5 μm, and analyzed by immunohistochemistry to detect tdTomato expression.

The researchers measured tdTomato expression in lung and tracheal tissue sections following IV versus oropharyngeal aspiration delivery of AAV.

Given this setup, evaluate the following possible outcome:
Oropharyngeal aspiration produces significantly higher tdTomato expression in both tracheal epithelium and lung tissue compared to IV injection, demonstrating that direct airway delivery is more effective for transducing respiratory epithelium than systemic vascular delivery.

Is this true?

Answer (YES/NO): NO